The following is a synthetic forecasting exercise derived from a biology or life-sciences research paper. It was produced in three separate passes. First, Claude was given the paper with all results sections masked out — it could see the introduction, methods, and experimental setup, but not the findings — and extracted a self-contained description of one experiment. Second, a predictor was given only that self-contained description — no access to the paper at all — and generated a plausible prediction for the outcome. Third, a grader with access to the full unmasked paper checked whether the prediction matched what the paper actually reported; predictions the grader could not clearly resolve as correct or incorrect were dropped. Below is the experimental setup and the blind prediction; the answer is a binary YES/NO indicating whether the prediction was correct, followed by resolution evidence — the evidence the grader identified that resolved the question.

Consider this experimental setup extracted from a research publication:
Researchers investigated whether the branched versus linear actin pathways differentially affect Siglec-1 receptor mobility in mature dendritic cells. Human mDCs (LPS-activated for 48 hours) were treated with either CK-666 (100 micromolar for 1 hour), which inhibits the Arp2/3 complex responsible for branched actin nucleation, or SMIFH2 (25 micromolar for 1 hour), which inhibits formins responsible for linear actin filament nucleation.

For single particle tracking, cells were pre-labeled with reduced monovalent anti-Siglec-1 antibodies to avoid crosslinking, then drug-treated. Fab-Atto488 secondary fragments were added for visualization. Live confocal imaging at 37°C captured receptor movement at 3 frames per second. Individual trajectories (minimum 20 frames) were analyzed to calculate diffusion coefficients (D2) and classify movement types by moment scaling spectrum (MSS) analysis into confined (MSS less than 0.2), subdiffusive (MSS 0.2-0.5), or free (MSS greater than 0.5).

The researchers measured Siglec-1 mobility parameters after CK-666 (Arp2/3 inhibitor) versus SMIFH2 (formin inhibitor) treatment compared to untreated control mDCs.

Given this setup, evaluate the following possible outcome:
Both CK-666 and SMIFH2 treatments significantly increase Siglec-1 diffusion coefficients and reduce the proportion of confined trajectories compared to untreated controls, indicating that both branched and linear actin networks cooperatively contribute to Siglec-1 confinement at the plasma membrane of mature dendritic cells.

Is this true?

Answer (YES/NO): NO